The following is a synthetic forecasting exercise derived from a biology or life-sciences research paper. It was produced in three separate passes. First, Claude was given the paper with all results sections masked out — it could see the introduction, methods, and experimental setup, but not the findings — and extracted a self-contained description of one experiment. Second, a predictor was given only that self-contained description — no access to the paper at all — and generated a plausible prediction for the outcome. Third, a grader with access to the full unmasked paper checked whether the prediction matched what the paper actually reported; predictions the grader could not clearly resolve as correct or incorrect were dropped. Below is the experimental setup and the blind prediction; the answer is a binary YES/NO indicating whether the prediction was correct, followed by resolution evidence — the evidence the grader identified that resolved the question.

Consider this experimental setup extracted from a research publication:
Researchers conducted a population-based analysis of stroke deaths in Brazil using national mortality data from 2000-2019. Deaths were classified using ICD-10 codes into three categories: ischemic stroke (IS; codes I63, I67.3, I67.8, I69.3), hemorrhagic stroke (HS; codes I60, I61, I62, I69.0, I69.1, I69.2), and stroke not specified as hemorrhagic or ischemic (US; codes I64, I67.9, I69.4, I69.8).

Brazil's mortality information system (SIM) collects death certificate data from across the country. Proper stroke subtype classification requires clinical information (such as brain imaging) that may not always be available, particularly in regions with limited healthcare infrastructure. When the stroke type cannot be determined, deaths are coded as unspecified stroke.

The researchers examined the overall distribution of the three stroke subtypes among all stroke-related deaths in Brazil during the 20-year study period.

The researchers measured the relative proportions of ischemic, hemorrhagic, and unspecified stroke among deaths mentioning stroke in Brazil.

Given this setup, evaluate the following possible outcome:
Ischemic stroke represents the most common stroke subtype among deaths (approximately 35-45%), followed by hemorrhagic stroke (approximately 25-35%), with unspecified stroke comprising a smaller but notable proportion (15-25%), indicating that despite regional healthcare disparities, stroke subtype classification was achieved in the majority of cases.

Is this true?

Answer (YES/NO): NO